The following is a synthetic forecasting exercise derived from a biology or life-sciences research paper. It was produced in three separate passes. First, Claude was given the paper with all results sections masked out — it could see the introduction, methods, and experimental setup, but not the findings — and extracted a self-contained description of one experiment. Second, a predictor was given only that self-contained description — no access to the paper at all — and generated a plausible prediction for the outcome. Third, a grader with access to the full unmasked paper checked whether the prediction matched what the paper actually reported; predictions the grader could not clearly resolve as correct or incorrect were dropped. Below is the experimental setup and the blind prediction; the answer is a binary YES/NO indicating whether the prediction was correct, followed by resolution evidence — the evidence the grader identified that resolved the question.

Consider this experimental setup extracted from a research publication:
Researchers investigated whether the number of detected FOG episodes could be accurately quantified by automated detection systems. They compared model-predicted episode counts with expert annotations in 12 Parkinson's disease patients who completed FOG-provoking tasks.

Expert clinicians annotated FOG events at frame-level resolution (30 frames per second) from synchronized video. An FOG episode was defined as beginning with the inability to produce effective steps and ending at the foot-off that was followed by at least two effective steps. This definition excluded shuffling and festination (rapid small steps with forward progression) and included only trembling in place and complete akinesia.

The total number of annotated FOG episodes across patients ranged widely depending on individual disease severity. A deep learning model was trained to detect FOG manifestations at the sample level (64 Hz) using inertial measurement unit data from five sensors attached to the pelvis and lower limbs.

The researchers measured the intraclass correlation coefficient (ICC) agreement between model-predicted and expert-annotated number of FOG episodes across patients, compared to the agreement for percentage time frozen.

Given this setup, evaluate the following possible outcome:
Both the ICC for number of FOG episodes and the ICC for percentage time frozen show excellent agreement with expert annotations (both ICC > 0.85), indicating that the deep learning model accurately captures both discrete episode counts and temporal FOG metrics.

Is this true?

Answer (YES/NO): NO